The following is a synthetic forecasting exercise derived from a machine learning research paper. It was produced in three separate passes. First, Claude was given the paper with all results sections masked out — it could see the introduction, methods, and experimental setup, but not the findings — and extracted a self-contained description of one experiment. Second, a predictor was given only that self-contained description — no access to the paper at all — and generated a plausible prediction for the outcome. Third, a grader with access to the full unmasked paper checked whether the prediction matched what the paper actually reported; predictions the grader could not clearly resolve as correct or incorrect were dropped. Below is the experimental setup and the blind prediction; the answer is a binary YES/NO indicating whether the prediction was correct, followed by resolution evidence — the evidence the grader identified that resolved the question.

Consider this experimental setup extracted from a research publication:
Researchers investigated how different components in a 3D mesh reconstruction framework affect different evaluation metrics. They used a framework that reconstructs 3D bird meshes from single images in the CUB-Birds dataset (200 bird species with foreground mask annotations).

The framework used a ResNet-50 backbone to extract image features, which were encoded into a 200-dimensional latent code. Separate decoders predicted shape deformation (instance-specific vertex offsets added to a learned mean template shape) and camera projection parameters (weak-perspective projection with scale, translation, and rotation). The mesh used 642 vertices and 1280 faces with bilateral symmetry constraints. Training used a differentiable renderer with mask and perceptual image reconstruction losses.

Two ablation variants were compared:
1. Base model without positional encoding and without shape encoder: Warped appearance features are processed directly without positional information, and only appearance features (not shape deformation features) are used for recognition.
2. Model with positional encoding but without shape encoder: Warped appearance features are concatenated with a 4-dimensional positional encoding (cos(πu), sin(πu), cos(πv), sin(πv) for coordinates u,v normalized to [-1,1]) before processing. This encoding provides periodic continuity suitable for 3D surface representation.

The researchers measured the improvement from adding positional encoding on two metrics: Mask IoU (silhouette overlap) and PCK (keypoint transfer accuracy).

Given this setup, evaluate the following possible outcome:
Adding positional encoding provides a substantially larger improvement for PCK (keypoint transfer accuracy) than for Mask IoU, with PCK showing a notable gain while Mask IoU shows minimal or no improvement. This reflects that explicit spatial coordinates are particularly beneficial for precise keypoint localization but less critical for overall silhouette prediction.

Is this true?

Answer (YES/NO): NO